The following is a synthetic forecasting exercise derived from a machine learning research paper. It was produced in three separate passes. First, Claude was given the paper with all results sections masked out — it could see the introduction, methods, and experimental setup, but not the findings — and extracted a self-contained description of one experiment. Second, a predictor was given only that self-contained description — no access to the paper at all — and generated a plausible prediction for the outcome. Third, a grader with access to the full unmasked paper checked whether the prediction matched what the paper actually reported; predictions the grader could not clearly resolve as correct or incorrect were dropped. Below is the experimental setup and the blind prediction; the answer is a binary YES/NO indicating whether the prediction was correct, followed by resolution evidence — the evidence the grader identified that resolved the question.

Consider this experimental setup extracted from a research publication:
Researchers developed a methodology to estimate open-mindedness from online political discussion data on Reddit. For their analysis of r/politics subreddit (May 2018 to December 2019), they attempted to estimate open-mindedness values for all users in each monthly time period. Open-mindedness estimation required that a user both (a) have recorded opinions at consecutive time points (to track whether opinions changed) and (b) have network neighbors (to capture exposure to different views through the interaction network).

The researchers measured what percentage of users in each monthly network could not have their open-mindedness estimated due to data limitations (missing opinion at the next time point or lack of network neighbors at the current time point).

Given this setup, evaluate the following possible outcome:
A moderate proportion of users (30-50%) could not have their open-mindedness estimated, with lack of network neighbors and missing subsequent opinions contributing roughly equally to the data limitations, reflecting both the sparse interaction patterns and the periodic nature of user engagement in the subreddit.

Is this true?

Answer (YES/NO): NO